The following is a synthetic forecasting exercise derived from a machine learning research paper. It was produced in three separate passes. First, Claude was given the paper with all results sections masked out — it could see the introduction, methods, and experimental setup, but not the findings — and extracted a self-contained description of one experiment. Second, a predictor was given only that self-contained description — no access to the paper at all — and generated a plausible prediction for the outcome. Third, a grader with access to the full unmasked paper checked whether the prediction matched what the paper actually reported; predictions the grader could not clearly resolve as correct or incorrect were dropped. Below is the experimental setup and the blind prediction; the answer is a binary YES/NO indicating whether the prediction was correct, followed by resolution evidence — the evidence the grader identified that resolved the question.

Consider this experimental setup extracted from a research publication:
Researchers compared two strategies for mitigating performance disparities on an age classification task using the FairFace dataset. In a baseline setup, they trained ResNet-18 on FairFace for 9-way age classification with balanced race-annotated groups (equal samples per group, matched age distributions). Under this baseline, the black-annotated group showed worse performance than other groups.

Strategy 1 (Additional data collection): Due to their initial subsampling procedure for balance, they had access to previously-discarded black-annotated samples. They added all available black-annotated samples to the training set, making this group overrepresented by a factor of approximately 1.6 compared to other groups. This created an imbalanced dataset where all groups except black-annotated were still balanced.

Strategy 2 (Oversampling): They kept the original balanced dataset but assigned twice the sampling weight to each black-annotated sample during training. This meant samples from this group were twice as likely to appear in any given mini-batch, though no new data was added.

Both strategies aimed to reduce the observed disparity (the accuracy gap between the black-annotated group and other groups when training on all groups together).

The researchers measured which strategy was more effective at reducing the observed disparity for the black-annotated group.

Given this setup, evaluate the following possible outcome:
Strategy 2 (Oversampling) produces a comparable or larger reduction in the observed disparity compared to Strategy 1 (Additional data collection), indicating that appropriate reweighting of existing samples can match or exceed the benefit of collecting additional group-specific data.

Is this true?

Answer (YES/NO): NO